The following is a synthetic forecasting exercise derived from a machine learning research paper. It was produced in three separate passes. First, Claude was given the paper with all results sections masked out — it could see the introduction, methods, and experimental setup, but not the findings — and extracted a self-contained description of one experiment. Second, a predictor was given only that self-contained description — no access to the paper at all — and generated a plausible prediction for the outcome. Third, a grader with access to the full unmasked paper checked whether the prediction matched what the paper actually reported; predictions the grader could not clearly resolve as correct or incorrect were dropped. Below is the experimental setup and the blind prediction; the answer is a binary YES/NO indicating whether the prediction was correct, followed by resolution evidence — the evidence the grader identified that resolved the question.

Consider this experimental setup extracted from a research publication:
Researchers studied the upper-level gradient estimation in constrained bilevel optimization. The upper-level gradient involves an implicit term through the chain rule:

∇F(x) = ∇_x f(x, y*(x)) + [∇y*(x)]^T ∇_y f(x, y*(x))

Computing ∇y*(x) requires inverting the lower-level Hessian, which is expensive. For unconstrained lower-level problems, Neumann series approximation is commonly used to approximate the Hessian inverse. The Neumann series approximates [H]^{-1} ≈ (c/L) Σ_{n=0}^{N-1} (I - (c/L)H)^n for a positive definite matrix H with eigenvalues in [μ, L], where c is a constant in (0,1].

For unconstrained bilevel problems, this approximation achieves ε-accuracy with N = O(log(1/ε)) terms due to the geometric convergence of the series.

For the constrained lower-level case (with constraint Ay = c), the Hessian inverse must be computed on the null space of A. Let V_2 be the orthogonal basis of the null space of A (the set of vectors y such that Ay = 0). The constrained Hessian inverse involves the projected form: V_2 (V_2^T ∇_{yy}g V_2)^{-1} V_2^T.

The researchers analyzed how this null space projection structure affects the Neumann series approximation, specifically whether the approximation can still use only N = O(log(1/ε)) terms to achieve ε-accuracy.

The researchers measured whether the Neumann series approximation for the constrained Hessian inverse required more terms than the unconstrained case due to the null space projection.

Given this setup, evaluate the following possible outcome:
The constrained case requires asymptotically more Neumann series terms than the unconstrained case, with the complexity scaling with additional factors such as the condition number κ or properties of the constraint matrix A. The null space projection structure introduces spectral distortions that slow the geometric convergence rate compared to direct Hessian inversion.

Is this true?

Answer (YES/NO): NO